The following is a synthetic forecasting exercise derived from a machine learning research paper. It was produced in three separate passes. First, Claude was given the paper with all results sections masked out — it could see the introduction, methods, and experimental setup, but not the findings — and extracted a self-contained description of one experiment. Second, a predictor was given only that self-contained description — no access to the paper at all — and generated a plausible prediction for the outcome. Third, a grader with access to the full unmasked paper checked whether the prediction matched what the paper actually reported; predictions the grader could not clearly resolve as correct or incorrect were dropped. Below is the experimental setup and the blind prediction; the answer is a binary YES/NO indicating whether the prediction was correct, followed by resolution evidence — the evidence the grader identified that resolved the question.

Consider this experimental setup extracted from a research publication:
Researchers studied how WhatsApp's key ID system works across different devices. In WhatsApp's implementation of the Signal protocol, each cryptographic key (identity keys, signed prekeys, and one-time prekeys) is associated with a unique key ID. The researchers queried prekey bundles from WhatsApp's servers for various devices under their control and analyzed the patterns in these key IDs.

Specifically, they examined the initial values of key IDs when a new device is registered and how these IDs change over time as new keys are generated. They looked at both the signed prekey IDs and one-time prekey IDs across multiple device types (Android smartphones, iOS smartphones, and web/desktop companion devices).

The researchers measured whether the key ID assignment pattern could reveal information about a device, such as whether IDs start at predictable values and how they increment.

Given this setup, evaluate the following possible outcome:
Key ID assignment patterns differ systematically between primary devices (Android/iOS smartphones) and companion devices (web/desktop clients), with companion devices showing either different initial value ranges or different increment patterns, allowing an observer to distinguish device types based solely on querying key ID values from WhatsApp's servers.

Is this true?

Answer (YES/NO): YES